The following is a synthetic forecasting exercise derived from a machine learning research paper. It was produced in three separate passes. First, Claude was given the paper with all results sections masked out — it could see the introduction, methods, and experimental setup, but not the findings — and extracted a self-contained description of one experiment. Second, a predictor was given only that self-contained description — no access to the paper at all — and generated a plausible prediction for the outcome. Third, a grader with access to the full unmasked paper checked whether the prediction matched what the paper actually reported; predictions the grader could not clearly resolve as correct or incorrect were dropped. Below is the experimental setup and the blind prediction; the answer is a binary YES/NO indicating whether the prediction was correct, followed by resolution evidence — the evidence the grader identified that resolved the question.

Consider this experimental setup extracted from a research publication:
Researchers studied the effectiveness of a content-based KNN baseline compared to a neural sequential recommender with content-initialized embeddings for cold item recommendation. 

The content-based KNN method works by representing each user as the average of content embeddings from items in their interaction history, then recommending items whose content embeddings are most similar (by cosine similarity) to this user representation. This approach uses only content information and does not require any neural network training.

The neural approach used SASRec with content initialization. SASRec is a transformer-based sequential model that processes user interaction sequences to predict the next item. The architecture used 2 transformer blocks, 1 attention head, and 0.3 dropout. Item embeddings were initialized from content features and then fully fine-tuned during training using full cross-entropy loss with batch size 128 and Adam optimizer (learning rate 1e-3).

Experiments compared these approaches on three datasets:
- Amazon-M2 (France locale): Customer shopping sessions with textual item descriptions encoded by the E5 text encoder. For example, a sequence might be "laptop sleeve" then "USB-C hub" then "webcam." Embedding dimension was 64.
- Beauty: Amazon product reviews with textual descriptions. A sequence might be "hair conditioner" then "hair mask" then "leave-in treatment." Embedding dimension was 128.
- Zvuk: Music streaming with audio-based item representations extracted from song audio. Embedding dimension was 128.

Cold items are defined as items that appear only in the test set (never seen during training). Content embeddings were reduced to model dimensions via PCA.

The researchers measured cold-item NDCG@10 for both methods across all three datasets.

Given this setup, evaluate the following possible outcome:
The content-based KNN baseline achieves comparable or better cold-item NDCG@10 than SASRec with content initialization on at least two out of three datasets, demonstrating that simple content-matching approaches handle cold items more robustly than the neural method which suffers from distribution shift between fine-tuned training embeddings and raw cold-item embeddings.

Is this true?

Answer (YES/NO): YES